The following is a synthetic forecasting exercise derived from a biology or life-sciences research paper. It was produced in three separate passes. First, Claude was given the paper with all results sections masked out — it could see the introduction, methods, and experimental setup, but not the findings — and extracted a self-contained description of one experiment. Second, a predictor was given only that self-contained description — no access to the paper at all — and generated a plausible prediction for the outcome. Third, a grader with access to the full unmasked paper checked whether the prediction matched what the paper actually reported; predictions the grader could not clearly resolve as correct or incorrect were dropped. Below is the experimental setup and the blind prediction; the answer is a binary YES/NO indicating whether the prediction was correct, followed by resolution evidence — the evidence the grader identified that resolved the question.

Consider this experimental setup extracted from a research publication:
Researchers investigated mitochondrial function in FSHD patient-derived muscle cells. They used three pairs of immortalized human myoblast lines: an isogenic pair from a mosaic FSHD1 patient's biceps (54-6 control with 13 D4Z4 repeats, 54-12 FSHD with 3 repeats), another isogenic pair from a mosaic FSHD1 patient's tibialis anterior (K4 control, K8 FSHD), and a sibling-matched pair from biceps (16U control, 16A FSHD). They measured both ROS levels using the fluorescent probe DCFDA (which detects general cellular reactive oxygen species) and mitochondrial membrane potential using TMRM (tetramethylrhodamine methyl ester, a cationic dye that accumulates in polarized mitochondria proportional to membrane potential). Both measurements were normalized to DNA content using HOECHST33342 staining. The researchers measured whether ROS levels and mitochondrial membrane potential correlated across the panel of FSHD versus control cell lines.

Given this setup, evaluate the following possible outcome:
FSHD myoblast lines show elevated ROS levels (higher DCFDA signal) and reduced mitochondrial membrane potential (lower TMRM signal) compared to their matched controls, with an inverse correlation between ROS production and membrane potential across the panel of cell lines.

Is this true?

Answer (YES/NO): NO